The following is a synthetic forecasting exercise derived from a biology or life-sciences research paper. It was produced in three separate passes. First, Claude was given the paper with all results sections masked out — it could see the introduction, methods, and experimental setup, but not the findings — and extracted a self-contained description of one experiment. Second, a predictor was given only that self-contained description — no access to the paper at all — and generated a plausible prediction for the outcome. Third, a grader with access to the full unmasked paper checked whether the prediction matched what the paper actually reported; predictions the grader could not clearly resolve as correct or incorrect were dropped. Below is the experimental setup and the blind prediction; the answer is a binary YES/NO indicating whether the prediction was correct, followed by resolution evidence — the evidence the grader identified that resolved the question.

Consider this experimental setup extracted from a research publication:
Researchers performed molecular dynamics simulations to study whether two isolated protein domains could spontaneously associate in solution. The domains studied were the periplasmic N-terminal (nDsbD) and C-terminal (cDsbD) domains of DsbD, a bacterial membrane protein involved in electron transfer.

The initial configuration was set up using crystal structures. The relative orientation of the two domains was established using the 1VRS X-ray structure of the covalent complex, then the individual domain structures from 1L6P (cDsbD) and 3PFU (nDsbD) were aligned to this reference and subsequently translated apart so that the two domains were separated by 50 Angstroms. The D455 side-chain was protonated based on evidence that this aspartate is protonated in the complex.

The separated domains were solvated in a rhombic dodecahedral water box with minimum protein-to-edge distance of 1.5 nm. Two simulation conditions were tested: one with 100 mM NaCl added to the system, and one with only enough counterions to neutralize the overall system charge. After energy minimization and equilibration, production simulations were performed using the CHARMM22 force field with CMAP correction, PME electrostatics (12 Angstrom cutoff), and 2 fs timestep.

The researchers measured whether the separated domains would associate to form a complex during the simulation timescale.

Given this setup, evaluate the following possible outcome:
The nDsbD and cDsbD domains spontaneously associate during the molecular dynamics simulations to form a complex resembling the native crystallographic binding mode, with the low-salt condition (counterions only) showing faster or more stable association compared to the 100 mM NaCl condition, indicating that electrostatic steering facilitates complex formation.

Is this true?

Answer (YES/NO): NO